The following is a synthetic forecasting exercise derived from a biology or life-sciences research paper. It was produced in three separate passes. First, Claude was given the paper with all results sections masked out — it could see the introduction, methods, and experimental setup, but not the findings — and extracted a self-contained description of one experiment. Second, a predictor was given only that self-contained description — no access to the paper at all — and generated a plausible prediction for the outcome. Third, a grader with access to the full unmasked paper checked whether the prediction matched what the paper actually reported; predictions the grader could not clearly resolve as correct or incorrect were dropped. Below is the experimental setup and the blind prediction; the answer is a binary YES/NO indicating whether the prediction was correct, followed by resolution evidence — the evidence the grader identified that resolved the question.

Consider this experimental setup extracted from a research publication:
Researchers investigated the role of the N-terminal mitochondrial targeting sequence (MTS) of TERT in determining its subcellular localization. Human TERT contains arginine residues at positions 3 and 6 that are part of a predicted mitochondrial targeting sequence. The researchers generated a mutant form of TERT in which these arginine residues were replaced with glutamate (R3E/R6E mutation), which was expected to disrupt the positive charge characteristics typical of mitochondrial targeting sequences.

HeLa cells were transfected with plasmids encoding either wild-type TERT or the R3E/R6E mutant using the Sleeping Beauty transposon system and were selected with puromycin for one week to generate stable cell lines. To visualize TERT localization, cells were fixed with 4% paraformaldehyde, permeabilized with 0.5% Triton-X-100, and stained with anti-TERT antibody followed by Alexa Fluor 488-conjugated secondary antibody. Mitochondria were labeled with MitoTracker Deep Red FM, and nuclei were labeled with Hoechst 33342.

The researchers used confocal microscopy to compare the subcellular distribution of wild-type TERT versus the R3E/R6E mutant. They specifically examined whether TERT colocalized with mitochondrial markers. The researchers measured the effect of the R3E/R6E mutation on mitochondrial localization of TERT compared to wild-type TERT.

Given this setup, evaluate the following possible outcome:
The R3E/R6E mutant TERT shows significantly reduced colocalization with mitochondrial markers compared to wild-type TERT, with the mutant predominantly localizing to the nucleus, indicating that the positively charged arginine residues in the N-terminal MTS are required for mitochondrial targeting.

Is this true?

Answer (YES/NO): NO